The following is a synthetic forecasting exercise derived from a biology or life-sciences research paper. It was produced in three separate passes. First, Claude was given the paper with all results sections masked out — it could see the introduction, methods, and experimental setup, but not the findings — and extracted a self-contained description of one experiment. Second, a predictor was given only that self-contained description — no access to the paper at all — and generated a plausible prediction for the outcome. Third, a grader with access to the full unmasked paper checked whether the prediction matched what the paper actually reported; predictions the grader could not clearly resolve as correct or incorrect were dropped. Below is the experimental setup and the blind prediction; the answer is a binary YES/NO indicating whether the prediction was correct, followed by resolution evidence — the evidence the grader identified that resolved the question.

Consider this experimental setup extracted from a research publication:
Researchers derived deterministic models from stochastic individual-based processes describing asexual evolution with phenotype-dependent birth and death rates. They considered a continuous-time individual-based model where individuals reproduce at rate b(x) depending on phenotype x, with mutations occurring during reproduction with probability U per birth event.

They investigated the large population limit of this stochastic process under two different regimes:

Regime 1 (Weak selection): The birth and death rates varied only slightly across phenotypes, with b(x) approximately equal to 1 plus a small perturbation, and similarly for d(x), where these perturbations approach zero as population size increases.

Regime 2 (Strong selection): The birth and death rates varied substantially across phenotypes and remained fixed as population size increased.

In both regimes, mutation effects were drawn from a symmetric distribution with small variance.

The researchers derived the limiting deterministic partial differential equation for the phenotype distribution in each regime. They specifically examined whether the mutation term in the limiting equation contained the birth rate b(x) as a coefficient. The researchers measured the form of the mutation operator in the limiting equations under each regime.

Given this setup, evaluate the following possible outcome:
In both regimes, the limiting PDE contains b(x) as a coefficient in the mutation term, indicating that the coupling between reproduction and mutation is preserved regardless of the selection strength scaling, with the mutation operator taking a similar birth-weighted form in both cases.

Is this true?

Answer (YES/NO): NO